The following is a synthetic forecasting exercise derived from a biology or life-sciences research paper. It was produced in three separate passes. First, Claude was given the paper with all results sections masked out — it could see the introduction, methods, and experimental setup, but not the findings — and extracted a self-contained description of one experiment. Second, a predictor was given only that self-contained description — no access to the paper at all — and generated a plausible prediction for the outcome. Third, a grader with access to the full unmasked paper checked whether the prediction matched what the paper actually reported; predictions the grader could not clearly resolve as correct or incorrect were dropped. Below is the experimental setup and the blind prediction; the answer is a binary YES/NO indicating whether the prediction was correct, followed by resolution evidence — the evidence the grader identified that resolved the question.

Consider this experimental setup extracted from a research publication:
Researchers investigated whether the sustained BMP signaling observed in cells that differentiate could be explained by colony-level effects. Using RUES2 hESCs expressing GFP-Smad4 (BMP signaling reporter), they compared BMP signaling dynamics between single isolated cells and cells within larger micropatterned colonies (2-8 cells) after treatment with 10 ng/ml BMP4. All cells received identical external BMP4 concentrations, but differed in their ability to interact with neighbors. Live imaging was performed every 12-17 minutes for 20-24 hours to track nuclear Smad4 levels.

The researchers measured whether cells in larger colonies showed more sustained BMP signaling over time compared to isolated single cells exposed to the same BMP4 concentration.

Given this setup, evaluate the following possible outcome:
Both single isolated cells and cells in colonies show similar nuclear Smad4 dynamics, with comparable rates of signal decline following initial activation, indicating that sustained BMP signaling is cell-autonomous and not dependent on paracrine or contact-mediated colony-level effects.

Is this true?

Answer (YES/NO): NO